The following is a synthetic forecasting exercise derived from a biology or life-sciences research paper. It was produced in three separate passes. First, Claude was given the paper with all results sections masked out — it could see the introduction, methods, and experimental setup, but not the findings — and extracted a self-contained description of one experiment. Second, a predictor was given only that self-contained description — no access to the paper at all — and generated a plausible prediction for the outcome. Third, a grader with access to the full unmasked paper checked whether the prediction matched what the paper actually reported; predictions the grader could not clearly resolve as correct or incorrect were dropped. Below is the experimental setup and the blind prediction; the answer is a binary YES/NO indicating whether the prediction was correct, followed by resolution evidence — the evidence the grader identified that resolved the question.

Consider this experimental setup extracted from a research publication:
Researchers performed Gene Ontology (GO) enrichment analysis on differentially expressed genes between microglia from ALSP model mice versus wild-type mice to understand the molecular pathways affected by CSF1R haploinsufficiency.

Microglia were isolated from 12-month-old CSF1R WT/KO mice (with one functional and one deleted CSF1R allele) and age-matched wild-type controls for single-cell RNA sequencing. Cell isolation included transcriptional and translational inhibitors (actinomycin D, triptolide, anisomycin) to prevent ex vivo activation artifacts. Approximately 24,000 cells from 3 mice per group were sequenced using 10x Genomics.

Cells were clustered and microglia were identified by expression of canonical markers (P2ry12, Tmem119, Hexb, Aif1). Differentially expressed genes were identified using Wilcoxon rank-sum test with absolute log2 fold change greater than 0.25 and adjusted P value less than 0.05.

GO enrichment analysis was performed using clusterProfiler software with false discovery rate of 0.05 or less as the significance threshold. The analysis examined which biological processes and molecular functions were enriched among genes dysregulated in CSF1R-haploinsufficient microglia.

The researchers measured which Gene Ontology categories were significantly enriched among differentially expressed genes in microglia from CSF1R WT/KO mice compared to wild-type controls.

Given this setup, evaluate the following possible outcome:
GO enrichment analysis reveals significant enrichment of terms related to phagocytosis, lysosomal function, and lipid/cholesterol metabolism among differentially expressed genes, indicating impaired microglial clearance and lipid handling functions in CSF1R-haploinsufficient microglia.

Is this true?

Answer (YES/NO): NO